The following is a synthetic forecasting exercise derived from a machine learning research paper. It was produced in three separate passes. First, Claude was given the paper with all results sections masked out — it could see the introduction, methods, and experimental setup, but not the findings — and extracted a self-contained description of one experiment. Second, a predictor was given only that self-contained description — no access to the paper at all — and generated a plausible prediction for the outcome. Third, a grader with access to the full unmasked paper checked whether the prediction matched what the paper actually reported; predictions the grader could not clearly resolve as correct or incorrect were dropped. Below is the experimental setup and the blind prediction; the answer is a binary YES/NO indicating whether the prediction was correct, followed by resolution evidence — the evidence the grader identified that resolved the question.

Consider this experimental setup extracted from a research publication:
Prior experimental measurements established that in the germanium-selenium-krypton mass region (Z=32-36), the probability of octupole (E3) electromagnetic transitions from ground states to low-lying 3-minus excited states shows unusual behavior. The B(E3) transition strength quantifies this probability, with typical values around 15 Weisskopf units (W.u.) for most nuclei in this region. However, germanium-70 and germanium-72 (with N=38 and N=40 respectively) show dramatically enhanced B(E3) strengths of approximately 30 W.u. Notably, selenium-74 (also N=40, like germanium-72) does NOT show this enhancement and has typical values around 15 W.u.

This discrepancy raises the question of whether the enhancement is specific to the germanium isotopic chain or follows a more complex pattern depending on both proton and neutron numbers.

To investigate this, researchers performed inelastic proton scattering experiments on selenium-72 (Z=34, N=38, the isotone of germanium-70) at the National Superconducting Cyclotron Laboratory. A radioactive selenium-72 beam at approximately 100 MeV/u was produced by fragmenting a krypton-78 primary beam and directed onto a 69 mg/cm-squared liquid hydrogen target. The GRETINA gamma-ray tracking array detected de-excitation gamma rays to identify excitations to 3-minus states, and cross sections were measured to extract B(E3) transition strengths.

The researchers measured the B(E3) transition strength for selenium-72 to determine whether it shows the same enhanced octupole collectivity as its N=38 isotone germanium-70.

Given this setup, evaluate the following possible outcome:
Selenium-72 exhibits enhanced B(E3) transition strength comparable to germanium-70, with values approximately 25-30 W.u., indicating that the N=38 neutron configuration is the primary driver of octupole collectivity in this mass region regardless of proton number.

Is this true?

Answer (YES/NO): NO